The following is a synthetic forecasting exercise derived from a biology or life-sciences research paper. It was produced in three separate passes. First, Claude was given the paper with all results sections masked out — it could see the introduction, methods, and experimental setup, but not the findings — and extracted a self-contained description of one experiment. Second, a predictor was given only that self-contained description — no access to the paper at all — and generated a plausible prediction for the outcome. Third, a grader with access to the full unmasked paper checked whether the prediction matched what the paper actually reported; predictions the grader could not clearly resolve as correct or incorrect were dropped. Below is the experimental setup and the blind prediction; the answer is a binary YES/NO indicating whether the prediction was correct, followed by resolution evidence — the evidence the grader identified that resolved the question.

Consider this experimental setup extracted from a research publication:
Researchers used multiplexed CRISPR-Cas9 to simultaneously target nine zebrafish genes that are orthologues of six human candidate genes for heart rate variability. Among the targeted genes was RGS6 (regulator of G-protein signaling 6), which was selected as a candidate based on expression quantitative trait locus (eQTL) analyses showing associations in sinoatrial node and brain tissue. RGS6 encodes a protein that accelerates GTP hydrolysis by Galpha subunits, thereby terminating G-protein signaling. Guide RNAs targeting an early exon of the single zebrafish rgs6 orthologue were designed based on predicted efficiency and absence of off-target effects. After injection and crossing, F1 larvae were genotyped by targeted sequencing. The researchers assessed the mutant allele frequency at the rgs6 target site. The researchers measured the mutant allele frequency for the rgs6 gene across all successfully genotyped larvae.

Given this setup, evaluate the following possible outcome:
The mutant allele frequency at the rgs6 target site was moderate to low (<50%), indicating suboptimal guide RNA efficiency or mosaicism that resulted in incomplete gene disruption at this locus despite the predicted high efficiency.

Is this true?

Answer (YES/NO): YES